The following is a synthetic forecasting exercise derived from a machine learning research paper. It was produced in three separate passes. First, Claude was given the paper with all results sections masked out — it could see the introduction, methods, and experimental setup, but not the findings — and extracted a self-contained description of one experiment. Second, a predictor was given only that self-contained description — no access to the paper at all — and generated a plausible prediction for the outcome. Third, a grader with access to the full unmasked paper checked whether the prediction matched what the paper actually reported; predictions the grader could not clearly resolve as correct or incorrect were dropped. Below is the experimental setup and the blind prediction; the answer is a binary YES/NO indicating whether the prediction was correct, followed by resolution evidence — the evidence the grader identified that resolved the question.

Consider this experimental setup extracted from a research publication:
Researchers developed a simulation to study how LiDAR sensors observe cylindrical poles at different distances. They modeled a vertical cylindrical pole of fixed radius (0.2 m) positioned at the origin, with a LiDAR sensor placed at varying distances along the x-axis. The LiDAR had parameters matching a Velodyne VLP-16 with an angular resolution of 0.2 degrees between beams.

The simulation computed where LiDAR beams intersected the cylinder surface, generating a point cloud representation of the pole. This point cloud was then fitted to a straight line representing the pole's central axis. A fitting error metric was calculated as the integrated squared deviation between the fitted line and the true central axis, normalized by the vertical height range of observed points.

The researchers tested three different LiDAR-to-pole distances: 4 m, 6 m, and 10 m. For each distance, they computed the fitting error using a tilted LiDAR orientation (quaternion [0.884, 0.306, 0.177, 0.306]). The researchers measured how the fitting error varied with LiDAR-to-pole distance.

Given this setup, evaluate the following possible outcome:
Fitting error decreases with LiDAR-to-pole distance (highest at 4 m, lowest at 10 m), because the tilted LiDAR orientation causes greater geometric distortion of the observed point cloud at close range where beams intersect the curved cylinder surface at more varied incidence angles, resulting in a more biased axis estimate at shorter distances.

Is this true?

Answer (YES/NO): NO